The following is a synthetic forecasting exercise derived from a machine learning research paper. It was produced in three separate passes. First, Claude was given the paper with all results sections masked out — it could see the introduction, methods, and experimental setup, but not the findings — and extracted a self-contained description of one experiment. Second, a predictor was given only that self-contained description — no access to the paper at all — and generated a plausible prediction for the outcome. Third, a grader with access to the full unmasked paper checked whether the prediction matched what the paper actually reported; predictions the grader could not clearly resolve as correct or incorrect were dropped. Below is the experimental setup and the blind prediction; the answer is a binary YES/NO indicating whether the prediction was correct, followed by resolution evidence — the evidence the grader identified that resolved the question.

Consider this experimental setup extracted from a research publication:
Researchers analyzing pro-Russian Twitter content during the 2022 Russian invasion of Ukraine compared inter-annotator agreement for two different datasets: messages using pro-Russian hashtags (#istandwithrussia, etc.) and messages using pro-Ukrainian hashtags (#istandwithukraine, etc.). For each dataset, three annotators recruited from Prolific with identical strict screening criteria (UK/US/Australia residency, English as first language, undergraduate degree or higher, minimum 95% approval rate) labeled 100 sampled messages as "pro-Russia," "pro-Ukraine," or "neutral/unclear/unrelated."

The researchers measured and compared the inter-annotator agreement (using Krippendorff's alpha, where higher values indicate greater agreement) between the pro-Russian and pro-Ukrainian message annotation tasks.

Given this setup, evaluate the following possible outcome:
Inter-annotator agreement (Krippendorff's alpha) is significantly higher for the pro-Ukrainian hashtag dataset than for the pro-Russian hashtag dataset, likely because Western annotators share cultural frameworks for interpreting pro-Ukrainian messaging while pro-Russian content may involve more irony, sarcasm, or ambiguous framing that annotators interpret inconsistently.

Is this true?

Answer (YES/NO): NO